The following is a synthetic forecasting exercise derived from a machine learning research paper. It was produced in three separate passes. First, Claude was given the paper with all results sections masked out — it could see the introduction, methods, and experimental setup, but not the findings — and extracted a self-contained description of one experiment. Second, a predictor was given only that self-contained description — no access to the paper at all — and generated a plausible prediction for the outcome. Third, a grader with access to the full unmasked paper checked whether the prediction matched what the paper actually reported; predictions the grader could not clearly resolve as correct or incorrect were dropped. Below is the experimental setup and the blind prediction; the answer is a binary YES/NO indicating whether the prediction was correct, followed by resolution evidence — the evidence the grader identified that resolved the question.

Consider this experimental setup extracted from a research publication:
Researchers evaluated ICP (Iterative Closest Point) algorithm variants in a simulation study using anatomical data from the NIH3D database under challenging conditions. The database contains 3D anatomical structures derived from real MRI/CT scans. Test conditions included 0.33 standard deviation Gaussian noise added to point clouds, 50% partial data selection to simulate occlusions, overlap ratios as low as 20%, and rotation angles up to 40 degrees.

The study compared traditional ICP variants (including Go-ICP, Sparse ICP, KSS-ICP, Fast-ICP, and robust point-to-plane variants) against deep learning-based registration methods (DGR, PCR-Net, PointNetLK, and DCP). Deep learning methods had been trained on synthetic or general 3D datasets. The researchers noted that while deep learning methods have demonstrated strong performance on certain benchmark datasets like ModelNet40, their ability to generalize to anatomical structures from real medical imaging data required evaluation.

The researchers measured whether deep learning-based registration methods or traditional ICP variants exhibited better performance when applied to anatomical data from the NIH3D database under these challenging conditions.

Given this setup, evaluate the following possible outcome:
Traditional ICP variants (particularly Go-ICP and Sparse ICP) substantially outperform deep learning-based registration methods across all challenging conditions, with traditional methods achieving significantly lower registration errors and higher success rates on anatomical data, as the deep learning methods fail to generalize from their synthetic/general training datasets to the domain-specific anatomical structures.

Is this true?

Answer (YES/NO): NO